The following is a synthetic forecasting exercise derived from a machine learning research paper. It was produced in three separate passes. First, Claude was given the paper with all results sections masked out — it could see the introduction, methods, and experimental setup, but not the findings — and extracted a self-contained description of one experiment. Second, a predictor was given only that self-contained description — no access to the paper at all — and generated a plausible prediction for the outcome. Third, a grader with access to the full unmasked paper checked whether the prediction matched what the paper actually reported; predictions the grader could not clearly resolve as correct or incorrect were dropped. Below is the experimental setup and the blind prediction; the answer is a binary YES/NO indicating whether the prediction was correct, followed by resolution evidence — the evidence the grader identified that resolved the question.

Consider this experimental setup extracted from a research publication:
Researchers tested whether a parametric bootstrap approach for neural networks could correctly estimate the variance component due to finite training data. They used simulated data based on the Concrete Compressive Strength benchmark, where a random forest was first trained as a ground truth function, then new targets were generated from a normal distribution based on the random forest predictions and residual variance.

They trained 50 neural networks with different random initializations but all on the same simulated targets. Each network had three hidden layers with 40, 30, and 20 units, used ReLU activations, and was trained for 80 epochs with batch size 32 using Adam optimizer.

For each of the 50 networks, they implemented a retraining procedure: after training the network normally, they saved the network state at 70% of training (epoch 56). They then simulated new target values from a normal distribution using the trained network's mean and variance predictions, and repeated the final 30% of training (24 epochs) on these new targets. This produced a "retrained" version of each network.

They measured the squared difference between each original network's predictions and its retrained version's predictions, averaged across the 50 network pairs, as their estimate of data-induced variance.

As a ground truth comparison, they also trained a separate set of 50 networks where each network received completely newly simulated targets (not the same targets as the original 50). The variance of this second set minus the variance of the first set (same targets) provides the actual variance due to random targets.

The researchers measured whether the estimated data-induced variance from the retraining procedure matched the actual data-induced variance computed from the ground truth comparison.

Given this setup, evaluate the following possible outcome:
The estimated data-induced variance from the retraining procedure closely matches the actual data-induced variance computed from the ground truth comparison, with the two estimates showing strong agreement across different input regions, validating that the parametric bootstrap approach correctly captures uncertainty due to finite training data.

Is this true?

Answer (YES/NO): YES